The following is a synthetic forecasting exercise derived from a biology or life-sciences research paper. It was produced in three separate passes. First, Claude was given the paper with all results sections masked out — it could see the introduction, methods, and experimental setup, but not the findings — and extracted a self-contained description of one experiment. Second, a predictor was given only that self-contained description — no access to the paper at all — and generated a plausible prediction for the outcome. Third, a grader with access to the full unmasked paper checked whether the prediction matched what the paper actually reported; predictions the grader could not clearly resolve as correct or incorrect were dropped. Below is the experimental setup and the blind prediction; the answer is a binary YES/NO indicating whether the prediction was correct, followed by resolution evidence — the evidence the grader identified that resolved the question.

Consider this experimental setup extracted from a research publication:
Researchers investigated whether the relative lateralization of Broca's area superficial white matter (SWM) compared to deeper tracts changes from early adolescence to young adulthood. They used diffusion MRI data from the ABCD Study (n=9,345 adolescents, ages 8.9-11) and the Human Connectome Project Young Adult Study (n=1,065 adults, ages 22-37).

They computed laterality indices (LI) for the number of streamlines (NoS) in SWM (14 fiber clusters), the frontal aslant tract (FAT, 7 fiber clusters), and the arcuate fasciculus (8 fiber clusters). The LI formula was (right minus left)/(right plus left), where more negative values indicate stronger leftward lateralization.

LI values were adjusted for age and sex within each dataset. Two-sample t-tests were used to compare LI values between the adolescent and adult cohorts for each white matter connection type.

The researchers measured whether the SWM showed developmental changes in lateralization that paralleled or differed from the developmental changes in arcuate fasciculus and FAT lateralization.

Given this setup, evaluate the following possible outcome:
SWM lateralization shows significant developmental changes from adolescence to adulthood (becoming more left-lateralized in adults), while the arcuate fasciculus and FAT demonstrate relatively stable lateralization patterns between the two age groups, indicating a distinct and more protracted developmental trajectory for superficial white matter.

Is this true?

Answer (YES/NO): NO